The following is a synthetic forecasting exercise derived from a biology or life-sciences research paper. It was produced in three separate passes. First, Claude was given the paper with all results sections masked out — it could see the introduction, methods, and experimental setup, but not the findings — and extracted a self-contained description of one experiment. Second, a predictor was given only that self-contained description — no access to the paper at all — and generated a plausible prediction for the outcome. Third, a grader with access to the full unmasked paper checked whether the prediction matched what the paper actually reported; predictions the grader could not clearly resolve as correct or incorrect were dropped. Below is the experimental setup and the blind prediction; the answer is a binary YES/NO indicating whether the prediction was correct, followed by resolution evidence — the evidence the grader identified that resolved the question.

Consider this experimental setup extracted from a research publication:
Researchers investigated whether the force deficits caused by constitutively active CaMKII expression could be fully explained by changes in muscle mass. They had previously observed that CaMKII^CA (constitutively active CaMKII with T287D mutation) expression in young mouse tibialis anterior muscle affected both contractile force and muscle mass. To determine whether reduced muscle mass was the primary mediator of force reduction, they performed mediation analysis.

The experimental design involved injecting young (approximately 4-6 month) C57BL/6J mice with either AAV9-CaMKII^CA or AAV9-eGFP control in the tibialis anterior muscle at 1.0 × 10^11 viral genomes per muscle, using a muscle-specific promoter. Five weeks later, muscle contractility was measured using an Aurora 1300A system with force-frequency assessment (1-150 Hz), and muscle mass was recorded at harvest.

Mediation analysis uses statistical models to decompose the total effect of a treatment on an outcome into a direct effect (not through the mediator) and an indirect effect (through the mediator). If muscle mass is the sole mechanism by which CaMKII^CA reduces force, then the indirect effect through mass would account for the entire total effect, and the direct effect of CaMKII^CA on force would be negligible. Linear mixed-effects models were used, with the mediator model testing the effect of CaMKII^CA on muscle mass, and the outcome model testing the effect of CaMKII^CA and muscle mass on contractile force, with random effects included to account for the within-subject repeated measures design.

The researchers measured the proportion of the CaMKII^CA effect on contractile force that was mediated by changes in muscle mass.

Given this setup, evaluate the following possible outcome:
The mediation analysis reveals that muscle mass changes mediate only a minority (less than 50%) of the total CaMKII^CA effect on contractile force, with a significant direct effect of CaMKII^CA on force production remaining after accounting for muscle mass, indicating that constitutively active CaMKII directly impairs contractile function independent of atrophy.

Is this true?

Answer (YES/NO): YES